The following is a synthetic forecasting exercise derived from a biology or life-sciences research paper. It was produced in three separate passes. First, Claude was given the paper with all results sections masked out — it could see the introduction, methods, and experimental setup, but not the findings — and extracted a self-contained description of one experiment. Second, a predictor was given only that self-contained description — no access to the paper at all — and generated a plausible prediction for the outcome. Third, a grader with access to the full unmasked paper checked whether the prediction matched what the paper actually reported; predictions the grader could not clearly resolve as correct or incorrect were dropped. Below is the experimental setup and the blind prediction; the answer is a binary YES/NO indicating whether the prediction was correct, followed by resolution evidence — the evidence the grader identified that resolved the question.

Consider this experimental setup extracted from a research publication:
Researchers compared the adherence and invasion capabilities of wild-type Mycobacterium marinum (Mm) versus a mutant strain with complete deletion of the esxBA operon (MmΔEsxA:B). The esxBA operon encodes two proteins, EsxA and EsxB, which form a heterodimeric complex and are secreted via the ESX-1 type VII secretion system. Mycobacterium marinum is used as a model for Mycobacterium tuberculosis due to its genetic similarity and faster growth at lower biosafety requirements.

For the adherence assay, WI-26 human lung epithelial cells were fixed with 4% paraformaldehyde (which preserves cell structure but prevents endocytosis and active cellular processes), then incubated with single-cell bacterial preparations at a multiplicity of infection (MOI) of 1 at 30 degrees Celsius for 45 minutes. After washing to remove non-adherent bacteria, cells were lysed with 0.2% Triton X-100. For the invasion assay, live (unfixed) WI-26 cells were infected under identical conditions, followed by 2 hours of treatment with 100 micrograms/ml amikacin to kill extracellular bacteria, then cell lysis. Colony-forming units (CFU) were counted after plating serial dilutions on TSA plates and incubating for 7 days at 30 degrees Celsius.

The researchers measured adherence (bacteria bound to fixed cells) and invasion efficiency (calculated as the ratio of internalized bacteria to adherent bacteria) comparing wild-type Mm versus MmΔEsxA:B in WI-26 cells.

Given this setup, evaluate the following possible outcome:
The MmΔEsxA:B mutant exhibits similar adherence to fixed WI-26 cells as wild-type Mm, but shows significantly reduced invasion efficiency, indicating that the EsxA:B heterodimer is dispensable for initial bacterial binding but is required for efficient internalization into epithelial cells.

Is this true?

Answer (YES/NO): NO